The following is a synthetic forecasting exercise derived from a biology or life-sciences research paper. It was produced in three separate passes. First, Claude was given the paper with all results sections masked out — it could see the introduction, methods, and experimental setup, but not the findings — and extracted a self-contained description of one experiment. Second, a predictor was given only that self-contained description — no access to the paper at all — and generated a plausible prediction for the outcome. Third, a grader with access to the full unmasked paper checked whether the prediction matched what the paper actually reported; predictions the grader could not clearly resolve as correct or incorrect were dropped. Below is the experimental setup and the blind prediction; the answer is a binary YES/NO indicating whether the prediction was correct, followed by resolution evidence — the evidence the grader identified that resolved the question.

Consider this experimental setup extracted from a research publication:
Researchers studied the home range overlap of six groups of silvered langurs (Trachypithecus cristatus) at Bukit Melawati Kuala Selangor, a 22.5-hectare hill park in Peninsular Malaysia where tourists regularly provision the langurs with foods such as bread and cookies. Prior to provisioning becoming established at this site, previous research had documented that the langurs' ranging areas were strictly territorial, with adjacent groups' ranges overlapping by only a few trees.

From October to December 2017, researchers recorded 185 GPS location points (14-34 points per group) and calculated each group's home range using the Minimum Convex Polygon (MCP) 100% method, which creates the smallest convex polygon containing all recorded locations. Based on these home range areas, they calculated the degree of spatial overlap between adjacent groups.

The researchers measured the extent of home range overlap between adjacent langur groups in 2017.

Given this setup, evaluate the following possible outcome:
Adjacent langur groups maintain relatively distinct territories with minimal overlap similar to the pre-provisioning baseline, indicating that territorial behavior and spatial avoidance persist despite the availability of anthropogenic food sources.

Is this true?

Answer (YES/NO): NO